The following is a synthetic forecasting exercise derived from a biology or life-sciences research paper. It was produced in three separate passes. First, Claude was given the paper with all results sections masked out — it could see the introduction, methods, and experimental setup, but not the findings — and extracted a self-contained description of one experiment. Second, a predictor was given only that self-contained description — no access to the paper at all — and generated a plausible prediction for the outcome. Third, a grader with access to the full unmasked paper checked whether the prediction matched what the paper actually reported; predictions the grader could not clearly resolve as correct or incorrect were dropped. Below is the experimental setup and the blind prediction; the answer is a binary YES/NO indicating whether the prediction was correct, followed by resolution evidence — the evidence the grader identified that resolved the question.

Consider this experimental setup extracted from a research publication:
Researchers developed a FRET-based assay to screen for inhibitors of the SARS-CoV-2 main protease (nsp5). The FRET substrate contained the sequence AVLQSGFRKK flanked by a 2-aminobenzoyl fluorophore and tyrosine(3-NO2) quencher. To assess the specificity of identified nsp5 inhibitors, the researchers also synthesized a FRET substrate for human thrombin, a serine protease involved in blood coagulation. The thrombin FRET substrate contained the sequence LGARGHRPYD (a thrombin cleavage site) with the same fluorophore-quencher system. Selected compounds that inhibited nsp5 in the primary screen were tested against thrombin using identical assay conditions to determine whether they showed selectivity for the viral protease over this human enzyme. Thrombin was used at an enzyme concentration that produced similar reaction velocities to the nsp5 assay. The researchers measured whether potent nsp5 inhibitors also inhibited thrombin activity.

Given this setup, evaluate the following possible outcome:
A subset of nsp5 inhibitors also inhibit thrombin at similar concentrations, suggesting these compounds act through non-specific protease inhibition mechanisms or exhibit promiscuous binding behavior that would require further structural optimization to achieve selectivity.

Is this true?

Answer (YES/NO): YES